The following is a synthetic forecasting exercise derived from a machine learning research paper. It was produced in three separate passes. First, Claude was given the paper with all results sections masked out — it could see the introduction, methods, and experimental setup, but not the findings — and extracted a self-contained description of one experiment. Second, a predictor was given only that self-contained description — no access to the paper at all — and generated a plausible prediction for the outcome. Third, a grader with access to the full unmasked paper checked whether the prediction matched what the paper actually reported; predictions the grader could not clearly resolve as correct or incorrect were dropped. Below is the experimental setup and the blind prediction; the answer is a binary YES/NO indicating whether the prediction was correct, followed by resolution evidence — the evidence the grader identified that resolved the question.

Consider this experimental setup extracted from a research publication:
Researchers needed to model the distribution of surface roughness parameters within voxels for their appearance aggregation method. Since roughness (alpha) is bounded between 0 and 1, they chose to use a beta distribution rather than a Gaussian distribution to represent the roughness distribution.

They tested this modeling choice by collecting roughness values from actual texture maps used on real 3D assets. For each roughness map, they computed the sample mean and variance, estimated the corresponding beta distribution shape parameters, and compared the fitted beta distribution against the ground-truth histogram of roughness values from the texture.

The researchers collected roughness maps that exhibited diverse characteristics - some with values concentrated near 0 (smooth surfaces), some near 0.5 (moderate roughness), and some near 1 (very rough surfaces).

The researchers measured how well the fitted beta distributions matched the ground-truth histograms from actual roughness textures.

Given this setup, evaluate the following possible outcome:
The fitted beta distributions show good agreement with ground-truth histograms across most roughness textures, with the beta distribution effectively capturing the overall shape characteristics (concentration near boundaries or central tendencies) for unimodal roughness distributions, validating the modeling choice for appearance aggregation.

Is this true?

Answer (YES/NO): YES